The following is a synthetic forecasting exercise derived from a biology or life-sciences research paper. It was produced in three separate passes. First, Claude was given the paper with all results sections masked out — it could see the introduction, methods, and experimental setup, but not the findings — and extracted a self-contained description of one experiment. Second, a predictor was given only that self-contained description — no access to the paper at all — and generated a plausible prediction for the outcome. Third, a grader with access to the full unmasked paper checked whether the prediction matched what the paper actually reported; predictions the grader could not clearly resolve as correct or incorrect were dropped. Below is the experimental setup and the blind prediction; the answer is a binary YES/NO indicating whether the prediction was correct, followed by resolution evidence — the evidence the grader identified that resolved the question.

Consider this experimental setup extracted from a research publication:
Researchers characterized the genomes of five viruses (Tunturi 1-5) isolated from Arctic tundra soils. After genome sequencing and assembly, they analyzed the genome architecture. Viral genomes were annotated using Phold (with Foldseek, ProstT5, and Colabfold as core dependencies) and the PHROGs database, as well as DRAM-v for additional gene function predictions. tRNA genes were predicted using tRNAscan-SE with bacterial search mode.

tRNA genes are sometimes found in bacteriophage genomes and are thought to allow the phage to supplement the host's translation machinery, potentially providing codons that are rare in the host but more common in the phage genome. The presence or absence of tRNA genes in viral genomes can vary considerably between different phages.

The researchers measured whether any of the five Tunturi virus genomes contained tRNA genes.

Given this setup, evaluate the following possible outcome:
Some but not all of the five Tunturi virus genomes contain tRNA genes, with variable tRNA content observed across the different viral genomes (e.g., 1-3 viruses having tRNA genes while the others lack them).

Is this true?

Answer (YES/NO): YES